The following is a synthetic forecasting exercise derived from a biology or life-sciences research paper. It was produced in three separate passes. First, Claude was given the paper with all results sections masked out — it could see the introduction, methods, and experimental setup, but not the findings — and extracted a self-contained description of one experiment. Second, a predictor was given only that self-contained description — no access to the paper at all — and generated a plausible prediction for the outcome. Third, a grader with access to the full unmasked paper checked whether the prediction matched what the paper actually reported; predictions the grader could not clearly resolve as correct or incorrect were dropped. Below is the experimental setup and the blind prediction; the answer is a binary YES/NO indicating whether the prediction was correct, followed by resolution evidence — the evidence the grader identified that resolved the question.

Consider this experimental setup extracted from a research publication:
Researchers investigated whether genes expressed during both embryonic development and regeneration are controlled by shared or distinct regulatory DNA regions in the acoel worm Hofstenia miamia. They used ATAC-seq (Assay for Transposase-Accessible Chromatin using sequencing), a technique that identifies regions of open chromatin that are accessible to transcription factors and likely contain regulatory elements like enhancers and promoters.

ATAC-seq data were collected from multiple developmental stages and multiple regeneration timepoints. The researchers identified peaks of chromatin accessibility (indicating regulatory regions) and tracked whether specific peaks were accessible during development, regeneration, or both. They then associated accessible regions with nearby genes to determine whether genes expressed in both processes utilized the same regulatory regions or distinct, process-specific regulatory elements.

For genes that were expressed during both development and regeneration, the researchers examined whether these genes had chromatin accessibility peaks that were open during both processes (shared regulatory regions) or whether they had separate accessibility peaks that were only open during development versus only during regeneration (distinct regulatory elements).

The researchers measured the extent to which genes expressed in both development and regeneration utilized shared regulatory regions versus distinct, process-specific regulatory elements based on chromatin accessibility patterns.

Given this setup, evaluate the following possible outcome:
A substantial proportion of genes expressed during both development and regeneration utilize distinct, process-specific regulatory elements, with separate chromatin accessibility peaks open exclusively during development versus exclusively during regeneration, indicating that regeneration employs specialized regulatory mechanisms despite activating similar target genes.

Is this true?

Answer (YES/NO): NO